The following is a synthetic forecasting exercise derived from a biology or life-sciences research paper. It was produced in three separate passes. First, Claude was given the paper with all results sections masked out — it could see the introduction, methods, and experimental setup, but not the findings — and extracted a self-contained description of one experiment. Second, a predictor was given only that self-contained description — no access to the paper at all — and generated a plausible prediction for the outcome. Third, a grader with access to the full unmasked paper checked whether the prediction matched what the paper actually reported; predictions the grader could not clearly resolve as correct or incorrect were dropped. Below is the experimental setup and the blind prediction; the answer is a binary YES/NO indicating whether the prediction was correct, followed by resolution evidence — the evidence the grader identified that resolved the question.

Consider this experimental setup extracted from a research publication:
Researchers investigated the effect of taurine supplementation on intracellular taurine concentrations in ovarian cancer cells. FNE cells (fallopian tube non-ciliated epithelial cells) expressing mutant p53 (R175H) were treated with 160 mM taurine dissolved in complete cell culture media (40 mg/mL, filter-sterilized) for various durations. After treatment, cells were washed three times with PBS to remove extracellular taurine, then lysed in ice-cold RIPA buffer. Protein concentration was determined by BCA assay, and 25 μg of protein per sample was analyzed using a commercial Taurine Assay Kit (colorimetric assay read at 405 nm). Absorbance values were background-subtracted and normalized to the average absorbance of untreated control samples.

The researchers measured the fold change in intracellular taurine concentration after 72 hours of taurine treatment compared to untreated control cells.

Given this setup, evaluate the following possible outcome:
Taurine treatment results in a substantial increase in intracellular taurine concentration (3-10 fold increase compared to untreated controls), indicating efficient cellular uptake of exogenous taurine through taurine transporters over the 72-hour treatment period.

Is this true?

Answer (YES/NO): NO